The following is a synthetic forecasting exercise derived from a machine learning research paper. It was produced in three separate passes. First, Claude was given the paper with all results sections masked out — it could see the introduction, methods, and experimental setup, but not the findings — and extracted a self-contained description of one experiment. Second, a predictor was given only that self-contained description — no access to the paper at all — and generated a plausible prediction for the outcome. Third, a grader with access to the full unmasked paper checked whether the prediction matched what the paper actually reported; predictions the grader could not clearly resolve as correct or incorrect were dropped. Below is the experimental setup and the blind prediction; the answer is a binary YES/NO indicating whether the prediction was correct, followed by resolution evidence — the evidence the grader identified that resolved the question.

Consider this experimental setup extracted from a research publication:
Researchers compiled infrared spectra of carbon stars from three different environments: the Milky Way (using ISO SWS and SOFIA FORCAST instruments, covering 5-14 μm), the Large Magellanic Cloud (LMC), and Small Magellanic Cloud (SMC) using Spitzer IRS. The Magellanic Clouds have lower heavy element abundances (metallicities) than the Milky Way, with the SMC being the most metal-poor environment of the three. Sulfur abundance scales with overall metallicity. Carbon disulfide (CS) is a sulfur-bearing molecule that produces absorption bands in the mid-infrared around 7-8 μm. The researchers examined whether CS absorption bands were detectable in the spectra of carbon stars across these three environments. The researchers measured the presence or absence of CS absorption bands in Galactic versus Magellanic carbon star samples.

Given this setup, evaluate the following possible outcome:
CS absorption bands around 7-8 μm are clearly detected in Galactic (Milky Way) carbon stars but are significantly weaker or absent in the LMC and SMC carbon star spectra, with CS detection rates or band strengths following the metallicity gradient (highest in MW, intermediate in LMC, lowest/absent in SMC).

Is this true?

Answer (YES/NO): NO